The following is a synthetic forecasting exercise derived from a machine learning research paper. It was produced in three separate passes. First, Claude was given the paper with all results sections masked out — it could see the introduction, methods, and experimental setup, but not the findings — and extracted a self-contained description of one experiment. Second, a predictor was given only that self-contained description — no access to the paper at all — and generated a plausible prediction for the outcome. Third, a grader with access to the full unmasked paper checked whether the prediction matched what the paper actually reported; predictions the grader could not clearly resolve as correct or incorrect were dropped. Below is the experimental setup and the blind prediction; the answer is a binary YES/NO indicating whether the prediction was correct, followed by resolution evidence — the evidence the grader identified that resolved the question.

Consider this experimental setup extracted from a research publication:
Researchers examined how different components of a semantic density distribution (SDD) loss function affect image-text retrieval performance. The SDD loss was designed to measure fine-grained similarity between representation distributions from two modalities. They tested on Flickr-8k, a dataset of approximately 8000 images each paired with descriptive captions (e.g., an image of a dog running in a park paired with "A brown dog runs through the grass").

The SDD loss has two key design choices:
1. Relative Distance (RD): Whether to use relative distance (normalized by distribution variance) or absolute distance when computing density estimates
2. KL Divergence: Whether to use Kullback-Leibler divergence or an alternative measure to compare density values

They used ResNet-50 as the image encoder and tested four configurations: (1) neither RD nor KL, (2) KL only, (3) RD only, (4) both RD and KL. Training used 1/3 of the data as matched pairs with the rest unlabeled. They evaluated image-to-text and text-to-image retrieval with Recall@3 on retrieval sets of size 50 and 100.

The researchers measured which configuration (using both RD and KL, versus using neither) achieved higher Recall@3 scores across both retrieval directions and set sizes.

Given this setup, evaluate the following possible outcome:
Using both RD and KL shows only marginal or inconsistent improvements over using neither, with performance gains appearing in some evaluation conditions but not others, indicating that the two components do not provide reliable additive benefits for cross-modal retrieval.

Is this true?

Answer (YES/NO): NO